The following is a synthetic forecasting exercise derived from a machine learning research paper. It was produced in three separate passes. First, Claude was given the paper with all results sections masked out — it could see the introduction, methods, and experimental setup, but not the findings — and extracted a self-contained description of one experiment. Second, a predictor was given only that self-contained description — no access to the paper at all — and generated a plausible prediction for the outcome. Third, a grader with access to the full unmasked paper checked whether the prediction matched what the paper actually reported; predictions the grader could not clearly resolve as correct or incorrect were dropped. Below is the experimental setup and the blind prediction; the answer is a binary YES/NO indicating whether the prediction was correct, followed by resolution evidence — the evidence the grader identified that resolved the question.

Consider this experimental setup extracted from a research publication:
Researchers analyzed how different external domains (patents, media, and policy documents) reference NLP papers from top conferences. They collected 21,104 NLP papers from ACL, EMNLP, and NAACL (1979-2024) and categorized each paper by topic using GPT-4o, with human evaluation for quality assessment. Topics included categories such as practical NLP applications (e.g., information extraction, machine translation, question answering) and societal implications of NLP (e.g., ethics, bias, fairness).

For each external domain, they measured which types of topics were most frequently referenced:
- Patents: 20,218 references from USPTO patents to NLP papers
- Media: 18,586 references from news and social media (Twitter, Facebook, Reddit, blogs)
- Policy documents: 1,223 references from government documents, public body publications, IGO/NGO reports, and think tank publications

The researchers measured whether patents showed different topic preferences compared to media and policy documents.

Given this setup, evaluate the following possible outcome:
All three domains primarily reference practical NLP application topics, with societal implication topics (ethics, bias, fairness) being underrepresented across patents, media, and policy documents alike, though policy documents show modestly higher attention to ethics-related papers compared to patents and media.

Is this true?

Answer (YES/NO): NO